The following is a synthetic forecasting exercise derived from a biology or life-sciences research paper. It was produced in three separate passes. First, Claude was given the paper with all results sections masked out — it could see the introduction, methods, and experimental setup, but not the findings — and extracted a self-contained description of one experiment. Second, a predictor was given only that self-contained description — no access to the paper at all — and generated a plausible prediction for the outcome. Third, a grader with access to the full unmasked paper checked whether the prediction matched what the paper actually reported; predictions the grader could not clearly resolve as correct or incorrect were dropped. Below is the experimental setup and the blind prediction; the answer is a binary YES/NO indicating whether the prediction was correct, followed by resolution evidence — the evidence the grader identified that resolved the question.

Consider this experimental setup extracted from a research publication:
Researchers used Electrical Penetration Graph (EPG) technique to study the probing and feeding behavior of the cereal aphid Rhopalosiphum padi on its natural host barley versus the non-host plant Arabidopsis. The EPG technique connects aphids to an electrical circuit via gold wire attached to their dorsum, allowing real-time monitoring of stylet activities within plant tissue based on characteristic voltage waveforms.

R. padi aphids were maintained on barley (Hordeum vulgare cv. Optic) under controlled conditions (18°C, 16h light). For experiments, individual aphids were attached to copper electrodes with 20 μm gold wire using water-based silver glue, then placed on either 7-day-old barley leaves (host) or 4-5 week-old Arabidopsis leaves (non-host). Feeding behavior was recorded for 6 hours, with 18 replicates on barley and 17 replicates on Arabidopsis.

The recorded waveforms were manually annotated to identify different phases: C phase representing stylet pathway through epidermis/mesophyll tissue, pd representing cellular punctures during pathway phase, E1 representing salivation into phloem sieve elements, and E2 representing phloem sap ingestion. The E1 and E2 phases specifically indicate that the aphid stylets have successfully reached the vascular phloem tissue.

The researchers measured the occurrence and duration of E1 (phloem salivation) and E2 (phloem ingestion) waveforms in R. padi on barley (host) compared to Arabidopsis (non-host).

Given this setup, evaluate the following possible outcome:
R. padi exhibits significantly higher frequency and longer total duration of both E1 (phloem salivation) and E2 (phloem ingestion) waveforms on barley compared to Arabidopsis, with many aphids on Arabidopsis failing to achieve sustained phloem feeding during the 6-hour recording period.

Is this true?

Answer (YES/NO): YES